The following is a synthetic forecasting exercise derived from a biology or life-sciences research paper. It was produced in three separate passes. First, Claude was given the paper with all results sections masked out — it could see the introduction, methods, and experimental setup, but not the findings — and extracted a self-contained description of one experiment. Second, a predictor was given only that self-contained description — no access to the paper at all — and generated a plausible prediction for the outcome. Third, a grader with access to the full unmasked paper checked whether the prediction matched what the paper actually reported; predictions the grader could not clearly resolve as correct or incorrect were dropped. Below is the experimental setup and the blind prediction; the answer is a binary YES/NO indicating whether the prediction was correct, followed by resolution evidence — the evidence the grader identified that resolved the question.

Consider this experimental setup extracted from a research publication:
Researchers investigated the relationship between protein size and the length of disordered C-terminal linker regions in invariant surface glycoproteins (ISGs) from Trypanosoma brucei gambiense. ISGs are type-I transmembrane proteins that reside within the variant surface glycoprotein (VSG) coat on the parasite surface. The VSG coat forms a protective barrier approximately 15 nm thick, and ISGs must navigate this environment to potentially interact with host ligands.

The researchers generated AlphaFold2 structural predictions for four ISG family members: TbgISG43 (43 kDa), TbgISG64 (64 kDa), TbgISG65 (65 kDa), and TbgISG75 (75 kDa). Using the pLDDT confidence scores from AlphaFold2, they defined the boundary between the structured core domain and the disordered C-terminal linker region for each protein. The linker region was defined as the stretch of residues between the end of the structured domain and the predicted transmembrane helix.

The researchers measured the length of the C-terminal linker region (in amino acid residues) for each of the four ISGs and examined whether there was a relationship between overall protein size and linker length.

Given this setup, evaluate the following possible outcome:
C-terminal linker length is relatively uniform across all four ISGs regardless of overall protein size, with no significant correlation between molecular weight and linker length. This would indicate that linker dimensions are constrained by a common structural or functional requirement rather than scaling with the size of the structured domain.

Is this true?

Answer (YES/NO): NO